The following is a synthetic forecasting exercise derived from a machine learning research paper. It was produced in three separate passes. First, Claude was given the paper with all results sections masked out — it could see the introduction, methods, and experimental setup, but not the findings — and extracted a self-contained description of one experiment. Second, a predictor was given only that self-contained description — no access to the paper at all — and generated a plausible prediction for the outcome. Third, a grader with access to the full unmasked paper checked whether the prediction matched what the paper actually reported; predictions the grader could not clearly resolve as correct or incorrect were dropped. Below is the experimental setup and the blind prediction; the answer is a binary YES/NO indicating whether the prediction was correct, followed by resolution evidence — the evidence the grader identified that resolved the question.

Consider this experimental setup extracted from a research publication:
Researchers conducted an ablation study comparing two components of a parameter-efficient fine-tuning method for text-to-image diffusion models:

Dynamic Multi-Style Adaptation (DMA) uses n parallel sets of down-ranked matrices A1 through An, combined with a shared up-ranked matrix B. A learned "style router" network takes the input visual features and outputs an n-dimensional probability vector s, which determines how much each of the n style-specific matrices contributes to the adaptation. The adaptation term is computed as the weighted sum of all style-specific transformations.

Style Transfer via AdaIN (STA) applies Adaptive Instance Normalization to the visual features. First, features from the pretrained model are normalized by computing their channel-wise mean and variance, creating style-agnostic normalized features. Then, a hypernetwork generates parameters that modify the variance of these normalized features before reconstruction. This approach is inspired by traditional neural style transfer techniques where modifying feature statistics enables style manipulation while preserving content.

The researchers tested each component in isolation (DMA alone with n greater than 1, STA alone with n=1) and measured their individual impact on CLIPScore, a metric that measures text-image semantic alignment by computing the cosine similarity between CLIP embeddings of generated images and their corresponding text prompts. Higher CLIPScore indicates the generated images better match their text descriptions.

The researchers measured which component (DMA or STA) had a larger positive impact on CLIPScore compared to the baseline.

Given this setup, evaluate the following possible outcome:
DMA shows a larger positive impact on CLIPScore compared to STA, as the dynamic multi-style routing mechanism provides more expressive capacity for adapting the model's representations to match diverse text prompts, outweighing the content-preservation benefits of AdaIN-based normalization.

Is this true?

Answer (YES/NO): NO